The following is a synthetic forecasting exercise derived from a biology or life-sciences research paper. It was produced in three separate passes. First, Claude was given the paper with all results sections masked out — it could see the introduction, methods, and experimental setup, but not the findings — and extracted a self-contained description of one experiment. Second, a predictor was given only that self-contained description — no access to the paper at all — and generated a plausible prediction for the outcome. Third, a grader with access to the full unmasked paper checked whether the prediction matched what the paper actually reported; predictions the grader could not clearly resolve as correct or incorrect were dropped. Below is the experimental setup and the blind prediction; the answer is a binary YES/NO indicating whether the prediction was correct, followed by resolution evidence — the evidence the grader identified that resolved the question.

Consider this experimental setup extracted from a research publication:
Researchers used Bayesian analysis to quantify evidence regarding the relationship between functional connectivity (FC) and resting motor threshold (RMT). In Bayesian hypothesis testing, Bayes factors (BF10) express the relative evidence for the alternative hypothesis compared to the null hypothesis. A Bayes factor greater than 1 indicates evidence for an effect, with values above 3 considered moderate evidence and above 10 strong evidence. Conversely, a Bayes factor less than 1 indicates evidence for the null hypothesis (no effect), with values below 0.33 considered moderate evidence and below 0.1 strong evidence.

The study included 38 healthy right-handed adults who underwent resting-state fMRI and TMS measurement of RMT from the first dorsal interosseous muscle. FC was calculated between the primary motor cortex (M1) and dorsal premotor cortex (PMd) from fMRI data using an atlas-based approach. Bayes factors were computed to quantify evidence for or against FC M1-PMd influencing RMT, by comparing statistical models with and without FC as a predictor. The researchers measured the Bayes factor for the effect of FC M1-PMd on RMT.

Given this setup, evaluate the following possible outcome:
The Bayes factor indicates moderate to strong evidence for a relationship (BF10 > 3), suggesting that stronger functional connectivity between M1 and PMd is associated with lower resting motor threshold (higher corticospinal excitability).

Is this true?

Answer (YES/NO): NO